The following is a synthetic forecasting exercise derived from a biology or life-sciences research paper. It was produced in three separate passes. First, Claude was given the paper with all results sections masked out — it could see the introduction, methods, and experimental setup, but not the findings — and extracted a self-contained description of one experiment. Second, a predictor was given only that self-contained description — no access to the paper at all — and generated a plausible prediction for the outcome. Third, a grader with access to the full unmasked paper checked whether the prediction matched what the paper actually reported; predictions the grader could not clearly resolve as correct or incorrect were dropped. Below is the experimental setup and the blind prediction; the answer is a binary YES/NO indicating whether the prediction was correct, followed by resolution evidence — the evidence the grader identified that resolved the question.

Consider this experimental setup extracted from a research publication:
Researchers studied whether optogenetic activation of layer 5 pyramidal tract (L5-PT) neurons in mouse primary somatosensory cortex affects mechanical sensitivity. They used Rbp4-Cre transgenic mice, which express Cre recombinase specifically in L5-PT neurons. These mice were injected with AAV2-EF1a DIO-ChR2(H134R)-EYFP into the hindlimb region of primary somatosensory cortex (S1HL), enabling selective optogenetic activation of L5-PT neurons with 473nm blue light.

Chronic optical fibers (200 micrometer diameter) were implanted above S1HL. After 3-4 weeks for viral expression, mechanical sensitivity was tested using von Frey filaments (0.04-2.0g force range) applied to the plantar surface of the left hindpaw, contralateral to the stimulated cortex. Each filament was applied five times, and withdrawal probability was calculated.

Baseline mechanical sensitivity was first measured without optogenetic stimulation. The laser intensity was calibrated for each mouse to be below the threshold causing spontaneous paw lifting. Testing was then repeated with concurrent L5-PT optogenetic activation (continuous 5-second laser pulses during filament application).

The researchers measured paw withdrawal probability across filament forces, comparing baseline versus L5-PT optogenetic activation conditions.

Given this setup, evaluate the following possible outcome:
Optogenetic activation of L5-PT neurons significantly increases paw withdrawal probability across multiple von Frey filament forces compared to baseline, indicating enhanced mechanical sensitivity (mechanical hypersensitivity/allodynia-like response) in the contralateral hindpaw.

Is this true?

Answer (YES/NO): NO